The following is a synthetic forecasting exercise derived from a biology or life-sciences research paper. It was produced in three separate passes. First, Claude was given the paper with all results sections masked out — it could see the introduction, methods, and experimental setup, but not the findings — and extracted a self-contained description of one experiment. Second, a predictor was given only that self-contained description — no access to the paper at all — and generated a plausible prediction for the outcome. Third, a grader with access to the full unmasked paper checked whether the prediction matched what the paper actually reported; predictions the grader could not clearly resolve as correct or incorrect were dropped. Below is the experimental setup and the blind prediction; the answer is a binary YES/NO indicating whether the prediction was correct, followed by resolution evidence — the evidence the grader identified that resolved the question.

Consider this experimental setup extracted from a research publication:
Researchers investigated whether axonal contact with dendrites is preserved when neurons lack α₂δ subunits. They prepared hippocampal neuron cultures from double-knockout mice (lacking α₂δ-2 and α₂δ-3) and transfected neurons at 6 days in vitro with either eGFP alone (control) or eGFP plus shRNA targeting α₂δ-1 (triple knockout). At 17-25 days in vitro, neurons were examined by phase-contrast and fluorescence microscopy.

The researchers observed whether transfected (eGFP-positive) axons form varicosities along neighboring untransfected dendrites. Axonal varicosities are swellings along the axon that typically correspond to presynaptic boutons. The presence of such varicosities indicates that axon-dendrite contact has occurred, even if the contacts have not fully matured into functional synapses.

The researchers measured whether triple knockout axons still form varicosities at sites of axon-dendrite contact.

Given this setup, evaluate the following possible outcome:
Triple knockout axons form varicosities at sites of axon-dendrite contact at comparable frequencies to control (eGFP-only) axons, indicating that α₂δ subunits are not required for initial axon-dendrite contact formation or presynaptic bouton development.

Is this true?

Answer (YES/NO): NO